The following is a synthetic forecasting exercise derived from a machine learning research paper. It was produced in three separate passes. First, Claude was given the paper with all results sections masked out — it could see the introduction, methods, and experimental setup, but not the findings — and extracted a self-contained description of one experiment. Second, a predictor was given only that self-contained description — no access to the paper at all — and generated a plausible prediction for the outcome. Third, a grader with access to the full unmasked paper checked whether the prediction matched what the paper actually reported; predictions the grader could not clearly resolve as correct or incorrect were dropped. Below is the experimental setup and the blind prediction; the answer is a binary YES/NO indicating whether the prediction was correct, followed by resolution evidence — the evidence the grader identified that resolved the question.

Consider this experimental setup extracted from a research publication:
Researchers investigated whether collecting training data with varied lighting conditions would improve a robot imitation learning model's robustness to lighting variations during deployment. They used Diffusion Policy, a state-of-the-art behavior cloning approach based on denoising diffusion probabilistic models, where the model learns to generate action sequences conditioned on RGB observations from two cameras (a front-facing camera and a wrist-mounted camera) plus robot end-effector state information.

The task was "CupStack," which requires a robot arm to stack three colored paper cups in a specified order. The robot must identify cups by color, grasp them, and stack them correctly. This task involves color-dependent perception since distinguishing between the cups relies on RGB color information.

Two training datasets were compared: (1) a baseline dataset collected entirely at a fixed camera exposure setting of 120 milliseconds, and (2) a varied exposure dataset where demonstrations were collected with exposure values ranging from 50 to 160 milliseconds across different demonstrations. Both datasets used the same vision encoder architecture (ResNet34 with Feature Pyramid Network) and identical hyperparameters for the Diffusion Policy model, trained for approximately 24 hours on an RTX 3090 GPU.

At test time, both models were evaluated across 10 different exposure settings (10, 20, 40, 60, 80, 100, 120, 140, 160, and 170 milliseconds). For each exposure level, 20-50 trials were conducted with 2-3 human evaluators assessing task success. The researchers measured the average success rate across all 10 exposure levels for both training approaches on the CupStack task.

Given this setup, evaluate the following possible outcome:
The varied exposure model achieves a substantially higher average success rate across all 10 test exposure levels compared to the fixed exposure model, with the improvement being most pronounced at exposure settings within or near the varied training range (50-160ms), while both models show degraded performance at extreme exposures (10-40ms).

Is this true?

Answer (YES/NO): NO